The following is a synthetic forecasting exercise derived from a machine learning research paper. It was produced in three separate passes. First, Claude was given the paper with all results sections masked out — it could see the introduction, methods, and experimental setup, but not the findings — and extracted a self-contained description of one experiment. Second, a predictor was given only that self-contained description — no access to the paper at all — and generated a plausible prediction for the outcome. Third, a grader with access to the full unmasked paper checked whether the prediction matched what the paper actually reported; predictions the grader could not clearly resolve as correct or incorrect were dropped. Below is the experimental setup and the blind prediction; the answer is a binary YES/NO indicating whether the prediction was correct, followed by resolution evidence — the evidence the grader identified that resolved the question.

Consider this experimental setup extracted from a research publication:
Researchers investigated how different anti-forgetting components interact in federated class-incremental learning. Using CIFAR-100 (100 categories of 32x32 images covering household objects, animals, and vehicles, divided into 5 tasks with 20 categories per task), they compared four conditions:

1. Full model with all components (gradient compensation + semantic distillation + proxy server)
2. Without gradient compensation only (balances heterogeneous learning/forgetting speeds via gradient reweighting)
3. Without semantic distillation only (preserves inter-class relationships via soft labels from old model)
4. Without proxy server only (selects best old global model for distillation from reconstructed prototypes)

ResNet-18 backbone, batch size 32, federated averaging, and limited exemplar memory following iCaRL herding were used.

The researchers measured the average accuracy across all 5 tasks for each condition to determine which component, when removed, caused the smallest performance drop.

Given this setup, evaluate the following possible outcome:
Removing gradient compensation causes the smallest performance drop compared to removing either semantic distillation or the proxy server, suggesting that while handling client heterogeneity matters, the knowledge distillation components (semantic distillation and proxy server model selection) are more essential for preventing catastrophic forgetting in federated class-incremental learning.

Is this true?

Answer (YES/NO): NO